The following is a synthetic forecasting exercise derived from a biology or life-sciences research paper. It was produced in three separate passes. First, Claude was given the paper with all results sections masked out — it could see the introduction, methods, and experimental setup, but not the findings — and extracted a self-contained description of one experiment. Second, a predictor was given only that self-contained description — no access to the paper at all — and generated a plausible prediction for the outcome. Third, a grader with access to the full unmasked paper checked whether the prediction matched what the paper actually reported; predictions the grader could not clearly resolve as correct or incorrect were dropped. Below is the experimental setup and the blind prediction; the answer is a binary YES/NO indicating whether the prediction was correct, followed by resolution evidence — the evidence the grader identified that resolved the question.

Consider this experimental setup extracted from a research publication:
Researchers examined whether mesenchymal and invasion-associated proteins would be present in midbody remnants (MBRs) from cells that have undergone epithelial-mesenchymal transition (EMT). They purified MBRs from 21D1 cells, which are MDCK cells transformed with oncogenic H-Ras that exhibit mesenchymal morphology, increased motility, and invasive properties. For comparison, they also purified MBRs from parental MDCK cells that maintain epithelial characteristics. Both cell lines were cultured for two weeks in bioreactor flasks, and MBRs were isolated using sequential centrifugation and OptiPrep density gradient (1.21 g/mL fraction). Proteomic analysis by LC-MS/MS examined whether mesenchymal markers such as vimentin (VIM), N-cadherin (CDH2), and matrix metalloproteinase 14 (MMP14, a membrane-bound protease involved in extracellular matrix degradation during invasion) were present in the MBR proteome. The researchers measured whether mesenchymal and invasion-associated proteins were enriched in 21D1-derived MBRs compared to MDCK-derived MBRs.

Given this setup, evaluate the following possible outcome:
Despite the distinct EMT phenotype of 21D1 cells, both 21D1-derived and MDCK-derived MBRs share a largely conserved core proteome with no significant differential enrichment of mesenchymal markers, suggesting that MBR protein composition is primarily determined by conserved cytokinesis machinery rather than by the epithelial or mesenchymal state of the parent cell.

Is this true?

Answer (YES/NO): NO